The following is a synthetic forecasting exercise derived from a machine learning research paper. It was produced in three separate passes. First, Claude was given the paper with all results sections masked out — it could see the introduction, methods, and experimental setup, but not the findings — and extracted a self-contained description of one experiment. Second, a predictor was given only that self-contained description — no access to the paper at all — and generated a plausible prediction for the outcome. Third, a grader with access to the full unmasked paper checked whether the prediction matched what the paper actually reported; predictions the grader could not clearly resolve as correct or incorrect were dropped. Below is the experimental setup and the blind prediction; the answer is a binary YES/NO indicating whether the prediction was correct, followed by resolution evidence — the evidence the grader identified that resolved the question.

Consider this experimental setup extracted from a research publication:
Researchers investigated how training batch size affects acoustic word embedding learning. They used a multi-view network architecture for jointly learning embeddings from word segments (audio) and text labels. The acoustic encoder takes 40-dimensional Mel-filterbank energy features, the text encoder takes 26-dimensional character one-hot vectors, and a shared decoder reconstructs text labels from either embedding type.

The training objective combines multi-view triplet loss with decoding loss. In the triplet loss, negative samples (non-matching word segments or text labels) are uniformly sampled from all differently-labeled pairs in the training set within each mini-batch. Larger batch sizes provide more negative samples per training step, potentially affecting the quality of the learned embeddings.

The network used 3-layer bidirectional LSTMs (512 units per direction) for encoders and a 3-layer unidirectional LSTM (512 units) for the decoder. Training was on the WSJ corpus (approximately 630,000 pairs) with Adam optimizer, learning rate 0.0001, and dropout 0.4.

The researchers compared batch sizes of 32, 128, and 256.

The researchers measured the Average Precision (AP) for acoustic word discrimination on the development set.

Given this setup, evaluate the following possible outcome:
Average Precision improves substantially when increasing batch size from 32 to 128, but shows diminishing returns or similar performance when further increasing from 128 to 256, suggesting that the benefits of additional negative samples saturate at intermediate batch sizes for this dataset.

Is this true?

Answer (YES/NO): NO